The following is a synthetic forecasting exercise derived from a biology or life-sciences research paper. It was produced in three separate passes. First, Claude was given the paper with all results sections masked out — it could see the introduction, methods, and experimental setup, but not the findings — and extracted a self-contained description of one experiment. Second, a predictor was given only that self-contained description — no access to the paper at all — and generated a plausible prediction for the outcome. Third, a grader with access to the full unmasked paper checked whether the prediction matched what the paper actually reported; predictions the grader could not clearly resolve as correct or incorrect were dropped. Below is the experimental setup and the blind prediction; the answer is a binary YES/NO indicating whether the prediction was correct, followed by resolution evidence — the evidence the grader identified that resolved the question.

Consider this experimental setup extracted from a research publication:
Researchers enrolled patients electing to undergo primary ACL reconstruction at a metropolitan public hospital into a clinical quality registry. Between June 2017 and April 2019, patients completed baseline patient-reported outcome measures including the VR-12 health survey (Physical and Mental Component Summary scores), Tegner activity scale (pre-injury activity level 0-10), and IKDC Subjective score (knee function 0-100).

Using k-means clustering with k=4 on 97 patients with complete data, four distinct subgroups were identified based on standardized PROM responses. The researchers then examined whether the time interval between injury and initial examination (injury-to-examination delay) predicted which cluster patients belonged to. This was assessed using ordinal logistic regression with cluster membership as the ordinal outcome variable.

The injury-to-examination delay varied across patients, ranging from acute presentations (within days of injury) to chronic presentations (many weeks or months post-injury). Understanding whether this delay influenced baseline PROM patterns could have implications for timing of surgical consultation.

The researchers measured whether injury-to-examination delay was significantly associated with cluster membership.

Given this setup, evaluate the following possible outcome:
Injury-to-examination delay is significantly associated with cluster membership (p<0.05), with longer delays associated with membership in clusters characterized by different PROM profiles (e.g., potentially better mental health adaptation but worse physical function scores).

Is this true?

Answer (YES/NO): NO